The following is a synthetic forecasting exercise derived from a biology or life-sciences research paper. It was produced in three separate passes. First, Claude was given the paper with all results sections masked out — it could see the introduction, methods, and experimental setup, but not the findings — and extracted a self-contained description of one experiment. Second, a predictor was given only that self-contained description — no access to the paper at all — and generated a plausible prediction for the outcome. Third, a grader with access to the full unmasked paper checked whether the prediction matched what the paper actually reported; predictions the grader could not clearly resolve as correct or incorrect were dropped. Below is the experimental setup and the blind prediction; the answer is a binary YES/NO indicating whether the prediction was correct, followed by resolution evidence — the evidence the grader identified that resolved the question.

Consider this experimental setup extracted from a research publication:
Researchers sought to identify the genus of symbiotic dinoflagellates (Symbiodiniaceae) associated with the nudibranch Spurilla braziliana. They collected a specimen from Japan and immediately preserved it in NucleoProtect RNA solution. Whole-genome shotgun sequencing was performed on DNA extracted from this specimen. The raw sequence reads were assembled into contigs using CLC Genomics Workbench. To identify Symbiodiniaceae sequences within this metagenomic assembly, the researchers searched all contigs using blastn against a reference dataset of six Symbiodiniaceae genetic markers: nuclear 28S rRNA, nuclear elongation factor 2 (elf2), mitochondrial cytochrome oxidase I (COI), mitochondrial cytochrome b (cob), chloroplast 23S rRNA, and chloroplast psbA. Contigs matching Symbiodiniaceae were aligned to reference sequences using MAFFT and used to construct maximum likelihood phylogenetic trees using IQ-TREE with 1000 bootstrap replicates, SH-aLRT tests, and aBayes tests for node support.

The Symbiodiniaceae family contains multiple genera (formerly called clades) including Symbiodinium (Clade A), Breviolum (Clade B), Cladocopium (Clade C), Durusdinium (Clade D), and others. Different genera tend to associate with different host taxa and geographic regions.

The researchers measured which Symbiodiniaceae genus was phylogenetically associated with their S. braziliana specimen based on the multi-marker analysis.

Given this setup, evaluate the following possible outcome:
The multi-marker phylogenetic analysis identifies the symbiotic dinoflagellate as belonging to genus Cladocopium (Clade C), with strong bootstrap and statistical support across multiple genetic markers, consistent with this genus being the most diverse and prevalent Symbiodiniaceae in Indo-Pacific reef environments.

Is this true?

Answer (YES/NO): NO